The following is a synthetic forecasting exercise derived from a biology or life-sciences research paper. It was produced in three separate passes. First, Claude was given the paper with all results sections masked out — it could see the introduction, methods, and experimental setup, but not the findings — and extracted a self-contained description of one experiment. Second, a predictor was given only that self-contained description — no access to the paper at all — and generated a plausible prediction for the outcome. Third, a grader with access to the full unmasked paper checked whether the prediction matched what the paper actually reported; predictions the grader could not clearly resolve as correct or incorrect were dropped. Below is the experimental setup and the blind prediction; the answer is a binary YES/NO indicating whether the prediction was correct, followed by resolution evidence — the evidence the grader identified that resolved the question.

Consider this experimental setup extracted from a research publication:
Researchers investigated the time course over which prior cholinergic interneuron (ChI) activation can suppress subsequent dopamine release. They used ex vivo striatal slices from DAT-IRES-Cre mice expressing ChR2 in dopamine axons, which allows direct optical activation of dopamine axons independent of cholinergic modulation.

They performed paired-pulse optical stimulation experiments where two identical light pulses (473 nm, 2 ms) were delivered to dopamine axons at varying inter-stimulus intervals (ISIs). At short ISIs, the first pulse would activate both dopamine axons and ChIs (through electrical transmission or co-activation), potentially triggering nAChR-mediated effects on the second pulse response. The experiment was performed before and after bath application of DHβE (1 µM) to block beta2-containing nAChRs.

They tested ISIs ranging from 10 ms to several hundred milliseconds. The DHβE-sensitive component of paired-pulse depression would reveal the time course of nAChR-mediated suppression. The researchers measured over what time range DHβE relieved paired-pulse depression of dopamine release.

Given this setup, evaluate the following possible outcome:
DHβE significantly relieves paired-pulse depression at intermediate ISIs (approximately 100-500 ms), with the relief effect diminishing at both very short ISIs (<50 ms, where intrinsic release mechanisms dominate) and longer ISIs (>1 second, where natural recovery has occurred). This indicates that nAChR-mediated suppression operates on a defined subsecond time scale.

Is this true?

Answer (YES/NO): NO